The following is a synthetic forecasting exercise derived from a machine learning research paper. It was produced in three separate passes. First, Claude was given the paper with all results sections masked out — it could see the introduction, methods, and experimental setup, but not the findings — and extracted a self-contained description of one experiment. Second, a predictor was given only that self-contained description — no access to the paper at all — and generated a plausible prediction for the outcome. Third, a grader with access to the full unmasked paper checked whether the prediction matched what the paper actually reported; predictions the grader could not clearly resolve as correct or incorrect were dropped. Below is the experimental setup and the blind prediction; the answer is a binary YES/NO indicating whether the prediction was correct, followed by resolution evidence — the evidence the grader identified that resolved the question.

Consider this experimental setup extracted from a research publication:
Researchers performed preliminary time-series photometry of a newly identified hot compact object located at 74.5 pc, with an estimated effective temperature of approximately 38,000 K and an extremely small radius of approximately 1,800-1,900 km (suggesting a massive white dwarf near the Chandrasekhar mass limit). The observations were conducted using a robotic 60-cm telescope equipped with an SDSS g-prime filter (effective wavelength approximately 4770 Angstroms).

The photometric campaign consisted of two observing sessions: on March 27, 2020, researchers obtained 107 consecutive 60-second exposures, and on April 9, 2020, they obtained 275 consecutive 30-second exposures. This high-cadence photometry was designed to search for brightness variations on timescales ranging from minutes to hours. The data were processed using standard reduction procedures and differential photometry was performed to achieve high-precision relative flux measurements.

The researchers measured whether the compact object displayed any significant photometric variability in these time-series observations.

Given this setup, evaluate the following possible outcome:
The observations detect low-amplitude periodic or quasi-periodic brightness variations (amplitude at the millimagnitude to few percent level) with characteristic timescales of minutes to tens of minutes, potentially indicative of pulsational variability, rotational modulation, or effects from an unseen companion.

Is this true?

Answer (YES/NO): YES